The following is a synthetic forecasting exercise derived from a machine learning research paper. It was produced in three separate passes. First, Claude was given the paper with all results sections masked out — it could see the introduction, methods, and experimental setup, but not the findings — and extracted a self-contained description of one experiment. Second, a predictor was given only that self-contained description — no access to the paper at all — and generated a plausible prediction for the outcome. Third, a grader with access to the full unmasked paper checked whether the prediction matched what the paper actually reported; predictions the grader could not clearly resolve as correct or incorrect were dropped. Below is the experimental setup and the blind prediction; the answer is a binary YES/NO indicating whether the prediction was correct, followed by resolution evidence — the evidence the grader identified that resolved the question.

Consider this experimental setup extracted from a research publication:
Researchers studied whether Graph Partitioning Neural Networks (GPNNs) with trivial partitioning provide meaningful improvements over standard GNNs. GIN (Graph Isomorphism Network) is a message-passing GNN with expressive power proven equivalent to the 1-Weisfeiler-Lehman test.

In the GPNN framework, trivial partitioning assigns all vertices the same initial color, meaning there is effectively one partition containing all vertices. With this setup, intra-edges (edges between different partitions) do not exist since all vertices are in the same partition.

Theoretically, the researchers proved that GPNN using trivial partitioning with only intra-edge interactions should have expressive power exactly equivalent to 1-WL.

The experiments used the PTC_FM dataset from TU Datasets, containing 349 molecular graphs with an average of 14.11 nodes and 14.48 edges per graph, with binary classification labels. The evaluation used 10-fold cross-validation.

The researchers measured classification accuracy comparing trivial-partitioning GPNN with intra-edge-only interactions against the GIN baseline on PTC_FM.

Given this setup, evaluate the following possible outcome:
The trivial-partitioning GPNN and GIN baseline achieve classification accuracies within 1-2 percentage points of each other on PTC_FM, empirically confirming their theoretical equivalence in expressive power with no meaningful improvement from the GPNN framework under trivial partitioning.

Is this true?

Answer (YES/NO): YES